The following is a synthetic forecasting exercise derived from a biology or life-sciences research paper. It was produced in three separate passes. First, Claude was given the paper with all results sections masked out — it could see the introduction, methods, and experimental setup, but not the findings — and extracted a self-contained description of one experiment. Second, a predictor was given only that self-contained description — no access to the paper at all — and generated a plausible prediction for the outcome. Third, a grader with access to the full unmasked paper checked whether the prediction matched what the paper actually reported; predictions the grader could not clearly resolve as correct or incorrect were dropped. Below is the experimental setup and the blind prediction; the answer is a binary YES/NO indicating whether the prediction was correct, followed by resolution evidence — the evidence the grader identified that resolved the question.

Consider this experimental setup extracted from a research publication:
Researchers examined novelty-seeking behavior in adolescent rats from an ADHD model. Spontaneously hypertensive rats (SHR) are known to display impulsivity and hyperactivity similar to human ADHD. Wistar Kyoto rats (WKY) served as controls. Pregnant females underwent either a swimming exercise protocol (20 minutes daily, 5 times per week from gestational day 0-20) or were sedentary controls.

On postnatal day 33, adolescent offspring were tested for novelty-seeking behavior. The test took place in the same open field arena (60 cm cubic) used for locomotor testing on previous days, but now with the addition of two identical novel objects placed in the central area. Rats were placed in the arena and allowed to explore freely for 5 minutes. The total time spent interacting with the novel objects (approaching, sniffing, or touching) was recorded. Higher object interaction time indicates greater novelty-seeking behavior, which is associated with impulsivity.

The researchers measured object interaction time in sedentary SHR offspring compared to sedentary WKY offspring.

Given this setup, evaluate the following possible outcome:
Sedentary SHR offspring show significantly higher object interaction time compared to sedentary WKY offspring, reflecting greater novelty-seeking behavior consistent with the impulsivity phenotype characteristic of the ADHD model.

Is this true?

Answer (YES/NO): YES